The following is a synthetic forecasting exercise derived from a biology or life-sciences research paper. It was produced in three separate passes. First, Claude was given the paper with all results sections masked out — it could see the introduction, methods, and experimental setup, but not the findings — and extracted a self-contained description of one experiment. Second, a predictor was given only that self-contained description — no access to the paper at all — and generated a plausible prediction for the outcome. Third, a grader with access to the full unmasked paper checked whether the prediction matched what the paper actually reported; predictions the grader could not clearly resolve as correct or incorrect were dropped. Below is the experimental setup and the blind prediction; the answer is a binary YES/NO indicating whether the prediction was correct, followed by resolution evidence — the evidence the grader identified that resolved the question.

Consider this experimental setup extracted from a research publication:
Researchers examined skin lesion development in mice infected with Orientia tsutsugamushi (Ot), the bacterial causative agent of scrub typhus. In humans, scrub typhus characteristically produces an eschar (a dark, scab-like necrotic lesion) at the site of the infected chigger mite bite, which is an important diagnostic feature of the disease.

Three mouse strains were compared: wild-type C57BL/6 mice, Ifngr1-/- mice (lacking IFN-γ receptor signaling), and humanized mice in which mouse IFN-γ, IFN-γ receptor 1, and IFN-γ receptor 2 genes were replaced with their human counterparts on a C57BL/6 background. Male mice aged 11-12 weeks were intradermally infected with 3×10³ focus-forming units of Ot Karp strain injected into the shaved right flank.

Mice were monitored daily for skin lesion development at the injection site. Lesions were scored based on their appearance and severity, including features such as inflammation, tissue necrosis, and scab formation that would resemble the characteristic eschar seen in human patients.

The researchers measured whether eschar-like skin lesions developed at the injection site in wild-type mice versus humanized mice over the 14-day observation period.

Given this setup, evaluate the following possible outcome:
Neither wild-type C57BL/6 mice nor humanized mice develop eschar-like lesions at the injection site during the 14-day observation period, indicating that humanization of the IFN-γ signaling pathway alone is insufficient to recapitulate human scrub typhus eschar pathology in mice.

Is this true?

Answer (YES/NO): NO